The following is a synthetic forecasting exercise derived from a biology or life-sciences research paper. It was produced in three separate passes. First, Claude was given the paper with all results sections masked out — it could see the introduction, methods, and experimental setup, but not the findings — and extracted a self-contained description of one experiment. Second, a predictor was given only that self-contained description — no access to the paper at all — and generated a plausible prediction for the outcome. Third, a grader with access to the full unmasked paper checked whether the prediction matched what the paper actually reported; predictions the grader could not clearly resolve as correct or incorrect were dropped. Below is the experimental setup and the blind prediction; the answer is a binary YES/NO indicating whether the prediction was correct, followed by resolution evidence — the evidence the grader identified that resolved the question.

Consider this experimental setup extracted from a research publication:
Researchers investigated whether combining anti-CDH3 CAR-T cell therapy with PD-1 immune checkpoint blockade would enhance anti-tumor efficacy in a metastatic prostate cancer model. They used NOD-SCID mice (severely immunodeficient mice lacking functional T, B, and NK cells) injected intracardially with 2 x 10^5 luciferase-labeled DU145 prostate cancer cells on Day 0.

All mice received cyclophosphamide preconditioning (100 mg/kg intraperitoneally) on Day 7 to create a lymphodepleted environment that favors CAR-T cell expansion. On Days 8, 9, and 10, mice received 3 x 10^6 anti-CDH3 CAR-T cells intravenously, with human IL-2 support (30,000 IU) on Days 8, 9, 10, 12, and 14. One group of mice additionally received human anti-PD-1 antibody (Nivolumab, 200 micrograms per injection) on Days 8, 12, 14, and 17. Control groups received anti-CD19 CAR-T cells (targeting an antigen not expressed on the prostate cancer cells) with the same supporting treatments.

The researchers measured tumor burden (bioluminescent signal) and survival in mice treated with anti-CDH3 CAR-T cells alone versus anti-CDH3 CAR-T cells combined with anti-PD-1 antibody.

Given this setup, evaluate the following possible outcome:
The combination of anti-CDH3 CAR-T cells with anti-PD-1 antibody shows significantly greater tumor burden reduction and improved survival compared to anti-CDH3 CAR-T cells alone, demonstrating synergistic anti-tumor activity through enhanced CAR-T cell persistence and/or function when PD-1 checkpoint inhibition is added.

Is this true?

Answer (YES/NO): NO